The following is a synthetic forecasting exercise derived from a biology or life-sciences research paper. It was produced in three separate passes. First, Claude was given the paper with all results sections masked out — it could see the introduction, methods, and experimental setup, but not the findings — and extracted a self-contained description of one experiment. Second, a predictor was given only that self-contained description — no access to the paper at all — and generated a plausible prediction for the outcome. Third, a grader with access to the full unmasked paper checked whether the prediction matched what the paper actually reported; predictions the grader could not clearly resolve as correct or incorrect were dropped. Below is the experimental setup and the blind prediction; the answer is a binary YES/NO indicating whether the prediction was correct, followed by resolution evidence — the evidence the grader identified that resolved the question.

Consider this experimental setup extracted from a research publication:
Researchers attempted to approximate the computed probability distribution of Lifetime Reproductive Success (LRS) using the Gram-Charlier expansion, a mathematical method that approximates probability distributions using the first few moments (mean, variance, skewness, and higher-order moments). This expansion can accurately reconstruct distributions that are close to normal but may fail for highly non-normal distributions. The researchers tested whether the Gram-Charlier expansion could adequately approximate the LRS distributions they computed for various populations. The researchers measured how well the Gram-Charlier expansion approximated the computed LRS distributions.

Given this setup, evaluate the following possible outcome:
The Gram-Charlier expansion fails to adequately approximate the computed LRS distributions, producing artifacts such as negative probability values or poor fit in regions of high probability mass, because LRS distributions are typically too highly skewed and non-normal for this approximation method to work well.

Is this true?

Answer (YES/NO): YES